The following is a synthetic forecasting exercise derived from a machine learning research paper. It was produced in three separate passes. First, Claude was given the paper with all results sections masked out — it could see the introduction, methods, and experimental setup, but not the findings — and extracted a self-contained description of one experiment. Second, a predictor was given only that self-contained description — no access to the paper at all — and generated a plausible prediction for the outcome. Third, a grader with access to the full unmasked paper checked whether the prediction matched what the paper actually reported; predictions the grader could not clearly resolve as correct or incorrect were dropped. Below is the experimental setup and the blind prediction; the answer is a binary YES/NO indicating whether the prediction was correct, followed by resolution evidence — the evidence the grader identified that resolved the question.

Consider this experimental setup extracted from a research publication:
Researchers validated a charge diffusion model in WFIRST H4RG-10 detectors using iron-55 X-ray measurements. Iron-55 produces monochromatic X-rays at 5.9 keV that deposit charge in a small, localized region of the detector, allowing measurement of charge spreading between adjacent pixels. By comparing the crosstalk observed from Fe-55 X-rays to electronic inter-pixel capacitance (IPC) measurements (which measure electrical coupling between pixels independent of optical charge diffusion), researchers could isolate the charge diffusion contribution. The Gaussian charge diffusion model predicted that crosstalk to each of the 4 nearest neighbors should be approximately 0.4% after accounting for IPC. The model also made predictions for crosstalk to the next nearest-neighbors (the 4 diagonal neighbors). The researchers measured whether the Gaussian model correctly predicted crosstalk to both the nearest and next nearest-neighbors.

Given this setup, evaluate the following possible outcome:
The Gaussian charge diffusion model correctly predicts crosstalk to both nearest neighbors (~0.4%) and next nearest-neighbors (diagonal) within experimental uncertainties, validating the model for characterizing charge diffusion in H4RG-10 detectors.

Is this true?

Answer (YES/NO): NO